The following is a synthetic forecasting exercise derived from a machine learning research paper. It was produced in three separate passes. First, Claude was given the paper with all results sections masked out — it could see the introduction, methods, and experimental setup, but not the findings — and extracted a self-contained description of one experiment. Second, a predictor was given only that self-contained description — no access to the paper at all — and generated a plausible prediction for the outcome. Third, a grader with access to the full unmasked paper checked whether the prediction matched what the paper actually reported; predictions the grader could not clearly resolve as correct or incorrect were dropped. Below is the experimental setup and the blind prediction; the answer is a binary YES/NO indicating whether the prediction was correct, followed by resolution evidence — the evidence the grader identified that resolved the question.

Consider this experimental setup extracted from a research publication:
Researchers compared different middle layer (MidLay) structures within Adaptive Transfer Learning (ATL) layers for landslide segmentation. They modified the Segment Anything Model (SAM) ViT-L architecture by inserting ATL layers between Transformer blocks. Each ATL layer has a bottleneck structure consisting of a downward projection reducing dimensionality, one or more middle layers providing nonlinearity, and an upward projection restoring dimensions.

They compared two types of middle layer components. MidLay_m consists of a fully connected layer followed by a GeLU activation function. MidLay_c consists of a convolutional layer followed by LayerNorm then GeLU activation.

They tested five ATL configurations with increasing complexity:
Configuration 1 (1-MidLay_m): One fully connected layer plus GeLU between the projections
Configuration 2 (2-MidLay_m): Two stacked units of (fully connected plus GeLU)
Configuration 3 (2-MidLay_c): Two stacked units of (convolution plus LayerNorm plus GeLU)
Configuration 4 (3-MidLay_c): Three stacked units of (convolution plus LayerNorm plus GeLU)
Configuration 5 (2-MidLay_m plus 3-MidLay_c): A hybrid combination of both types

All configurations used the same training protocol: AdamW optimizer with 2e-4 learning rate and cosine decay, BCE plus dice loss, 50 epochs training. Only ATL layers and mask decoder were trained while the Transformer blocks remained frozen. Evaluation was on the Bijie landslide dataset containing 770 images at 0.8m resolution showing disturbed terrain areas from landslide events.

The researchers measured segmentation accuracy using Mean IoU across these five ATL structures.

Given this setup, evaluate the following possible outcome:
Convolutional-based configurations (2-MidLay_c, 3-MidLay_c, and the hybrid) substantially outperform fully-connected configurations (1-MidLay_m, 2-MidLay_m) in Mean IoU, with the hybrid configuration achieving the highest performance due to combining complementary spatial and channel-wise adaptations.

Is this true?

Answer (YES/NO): NO